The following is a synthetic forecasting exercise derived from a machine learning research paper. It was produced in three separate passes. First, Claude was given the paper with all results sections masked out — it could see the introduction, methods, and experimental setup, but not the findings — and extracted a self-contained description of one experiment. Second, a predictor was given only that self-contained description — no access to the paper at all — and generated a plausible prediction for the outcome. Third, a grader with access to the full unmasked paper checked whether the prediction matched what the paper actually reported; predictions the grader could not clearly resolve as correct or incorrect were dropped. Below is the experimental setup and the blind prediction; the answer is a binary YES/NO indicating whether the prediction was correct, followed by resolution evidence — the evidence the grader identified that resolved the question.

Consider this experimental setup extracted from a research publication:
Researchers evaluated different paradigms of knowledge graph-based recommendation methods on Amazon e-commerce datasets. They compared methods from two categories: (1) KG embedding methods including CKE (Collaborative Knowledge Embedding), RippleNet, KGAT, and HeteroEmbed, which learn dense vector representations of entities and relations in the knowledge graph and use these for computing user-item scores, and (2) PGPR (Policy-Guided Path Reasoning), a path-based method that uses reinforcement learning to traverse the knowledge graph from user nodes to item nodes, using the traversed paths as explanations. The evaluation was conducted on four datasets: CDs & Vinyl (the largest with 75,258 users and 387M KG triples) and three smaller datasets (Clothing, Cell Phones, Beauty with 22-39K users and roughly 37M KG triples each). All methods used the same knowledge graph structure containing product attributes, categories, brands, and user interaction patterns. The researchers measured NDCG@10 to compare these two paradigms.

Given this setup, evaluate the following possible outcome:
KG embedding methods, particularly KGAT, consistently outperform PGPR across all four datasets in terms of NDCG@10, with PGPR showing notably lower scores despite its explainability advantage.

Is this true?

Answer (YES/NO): NO